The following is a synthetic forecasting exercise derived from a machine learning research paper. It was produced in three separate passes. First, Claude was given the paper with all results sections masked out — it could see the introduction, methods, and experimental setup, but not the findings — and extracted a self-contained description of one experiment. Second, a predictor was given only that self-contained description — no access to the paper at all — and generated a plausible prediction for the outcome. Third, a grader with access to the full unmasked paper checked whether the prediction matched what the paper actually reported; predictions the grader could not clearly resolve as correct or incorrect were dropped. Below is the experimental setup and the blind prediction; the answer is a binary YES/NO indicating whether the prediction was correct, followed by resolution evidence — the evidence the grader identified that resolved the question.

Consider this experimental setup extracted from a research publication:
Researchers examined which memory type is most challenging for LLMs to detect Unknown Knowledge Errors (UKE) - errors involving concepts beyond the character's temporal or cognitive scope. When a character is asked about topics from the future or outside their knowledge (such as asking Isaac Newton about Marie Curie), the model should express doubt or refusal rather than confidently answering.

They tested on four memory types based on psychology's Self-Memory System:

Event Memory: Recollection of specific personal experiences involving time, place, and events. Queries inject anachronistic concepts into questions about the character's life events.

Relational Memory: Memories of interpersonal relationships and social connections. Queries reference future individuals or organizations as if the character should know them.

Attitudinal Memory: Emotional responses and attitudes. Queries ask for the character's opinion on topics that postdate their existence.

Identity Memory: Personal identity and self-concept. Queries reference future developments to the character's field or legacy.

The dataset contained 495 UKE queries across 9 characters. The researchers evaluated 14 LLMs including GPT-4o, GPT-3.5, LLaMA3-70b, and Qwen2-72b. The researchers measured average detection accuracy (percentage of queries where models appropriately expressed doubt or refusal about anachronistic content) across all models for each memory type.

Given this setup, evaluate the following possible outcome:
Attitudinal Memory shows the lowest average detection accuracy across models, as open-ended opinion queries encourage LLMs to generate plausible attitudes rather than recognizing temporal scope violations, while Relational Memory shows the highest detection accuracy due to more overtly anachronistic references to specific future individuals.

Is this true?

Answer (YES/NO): YES